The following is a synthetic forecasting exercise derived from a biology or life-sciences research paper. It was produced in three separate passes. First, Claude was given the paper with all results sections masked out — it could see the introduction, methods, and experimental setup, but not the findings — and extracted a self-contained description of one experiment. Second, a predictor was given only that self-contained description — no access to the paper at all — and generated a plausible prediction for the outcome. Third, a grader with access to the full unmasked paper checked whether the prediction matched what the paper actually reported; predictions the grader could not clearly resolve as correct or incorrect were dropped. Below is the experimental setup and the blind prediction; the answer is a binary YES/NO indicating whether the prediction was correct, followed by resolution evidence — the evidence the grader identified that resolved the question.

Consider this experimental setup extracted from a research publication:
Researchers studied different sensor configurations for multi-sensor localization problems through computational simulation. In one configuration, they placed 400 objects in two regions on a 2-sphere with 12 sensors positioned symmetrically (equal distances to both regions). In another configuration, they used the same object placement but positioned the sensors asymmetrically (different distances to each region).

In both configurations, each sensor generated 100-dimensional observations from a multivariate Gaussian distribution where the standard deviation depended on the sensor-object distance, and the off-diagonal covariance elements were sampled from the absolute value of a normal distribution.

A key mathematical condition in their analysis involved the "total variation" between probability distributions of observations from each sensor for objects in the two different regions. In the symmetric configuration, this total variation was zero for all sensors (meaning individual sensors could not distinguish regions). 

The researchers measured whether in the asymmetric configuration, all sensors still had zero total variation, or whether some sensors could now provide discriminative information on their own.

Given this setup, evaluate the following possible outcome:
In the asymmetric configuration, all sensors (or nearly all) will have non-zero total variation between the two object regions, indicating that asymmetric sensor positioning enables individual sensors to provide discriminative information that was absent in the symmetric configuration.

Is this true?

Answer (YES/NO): YES